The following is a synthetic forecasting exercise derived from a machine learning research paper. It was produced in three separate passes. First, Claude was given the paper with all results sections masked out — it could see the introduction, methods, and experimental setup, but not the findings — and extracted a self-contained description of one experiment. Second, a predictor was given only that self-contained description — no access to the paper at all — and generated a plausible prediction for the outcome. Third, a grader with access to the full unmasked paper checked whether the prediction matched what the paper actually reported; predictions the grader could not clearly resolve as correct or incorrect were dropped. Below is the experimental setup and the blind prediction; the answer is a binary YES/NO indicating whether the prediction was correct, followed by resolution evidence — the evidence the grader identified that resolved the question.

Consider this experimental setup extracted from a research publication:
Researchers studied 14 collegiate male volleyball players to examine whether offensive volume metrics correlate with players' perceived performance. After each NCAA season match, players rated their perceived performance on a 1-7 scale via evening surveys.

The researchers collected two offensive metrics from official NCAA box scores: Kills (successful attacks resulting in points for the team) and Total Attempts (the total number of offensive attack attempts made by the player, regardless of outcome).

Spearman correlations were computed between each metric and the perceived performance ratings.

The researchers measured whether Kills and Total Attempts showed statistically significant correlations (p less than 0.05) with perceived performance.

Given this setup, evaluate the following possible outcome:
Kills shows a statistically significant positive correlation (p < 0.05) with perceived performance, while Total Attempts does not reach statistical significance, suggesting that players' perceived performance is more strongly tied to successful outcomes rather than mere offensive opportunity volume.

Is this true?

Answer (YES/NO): NO